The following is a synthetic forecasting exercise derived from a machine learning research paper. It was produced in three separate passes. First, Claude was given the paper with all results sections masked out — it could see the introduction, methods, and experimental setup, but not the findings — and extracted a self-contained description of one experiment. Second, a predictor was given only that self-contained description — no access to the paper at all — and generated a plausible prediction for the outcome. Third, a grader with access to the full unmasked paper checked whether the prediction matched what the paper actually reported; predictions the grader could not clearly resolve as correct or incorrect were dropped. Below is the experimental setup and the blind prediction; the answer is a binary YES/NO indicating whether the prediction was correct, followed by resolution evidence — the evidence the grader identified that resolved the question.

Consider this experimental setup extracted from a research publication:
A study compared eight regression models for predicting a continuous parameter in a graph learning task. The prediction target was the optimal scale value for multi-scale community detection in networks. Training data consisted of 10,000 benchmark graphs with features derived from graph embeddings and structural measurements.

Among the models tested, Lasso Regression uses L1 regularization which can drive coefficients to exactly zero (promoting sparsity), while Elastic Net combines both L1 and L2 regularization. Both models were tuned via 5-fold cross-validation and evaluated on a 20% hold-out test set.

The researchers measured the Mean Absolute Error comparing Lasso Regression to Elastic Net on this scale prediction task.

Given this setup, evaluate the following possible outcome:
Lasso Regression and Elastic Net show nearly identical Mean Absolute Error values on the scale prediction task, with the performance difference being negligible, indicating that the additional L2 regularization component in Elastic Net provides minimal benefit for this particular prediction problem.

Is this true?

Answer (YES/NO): NO